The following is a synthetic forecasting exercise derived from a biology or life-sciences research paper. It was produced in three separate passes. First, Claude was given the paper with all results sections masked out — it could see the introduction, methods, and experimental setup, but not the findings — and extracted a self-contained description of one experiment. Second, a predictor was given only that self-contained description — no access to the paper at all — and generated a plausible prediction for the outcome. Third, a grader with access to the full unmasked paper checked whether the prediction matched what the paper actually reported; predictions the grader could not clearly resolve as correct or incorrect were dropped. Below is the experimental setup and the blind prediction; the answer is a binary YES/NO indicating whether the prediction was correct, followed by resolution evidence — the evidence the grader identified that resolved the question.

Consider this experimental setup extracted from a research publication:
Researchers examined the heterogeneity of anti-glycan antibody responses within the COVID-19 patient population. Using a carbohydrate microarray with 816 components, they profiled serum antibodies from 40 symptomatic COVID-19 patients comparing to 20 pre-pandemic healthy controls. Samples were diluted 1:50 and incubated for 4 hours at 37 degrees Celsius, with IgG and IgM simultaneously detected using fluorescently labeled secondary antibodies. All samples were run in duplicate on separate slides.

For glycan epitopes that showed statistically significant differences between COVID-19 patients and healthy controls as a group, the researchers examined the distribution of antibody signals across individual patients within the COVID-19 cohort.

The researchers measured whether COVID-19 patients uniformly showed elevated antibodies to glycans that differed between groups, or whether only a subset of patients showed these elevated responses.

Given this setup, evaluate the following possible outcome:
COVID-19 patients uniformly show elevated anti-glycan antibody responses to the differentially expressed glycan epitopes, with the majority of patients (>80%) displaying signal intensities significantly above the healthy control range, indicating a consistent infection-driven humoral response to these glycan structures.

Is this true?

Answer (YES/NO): NO